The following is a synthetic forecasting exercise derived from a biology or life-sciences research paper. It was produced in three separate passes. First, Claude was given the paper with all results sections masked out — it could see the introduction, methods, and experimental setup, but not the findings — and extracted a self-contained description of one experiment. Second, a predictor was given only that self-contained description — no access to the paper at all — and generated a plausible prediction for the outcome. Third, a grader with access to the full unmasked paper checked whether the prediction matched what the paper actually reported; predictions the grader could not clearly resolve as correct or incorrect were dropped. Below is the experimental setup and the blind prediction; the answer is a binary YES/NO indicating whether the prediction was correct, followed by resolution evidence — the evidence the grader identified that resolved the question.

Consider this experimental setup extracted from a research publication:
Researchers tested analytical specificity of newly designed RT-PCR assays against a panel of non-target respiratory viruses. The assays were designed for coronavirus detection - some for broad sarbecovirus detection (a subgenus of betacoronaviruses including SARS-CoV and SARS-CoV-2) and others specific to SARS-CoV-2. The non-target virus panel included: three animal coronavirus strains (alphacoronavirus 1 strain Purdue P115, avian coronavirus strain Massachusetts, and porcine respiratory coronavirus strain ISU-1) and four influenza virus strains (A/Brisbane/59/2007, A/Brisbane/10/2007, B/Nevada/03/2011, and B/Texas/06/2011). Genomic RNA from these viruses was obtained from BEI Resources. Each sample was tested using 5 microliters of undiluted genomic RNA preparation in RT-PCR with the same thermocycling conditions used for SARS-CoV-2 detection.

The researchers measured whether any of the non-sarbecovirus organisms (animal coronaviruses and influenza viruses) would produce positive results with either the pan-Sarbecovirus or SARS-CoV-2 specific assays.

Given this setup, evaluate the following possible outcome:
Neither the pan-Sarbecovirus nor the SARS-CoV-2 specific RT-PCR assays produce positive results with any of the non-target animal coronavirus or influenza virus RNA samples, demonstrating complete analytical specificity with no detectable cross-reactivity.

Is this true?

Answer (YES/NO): YES